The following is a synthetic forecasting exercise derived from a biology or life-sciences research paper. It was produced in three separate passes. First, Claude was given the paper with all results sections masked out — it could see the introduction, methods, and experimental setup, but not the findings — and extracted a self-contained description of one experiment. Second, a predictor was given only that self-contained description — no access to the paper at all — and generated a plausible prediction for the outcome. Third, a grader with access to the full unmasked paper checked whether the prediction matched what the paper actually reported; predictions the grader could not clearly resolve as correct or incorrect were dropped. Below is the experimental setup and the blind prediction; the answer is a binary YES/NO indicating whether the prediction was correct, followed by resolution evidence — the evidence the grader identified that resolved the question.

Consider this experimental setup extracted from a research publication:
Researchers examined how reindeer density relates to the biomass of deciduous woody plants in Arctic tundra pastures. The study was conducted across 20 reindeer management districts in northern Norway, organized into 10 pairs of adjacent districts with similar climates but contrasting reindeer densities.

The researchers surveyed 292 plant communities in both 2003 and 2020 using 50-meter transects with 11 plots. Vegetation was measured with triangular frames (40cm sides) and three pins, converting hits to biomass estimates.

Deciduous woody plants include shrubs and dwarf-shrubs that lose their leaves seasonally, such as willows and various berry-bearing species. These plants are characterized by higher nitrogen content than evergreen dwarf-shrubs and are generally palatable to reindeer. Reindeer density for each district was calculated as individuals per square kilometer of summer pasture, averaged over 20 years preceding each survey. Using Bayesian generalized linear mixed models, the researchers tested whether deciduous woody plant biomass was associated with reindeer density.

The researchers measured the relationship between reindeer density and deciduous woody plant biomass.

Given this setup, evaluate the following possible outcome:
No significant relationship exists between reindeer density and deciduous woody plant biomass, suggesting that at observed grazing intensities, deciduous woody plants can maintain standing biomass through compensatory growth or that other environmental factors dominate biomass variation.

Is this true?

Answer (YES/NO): YES